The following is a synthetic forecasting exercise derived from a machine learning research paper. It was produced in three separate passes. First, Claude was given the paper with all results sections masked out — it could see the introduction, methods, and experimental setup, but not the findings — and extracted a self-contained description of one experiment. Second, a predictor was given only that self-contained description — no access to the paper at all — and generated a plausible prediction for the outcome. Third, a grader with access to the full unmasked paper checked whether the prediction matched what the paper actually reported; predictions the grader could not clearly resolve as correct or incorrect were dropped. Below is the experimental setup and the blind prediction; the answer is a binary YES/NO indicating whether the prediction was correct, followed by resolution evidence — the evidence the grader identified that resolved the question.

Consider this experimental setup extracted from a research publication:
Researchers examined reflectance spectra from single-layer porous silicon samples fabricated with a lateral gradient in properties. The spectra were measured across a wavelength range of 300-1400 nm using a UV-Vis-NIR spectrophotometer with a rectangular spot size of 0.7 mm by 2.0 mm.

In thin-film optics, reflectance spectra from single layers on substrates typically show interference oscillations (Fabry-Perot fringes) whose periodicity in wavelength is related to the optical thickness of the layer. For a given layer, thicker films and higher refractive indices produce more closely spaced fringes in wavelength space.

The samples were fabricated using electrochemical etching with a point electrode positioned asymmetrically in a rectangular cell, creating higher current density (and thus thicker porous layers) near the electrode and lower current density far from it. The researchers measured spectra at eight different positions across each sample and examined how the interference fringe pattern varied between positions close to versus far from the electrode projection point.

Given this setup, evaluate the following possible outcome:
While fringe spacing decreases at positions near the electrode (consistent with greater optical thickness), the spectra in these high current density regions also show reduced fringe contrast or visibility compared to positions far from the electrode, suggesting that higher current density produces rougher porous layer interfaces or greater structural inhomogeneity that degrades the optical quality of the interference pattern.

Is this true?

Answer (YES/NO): YES